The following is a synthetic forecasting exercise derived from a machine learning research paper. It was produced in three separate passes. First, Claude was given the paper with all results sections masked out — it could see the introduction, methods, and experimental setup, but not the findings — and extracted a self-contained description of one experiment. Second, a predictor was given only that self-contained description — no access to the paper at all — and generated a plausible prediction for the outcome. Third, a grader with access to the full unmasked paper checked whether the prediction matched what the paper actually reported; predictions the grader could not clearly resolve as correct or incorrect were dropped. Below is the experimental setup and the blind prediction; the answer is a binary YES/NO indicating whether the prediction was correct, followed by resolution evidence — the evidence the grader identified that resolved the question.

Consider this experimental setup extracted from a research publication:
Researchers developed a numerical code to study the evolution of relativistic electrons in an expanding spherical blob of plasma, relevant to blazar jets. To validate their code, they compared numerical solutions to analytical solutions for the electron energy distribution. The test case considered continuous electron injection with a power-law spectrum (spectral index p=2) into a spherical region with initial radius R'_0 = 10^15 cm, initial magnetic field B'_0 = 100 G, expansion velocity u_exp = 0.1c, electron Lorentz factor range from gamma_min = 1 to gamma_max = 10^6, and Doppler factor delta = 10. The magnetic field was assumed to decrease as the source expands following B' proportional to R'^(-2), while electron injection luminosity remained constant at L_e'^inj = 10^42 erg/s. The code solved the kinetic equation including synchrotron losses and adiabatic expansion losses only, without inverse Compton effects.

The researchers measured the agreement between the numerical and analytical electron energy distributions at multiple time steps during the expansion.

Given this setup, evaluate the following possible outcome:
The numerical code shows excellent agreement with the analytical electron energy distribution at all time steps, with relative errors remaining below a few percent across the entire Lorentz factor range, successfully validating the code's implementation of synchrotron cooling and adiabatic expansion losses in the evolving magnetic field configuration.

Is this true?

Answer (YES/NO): NO